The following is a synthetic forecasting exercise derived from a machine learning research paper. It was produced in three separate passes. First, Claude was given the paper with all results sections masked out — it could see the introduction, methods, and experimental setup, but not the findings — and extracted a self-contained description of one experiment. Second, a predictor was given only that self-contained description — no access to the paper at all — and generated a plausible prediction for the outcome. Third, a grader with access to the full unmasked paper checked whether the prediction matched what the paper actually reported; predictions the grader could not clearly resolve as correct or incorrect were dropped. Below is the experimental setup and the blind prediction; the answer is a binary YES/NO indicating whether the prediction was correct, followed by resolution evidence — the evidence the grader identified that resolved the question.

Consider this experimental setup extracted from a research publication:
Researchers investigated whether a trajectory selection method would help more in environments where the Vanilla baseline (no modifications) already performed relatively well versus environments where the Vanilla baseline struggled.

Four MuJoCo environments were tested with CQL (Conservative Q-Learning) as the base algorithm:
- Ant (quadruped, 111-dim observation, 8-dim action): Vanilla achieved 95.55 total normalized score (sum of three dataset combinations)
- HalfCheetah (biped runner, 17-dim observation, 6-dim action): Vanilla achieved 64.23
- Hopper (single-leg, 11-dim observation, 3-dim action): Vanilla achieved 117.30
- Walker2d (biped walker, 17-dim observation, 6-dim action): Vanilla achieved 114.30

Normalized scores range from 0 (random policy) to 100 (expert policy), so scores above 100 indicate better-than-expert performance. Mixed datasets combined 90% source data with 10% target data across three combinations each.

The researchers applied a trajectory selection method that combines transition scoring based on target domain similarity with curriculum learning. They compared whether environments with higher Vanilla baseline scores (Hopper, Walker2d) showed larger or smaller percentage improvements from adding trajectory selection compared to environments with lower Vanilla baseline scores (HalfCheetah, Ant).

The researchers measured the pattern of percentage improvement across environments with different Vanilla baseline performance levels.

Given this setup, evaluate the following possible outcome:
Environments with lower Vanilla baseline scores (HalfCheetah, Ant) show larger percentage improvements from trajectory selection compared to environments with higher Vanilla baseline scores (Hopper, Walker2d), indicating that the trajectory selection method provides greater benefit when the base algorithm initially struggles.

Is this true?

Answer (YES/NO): YES